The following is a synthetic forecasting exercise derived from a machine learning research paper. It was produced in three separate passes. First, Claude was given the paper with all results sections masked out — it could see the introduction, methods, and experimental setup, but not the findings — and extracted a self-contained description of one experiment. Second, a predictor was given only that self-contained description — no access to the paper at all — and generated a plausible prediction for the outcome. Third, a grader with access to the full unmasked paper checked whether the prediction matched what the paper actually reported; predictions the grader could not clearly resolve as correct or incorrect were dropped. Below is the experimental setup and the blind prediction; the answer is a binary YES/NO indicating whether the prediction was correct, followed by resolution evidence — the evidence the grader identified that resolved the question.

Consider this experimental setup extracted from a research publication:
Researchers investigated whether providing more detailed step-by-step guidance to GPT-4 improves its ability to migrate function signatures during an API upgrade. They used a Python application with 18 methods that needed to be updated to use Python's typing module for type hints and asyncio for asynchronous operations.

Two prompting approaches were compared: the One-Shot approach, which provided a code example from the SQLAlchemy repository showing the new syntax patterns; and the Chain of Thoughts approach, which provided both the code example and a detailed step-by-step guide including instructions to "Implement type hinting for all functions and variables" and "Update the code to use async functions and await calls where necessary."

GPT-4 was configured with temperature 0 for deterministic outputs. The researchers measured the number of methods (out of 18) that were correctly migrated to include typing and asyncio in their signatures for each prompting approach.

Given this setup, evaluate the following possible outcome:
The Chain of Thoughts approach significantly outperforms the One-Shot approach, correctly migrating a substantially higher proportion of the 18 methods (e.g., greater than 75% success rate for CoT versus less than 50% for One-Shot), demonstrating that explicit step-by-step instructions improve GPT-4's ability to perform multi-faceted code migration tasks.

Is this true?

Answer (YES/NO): NO